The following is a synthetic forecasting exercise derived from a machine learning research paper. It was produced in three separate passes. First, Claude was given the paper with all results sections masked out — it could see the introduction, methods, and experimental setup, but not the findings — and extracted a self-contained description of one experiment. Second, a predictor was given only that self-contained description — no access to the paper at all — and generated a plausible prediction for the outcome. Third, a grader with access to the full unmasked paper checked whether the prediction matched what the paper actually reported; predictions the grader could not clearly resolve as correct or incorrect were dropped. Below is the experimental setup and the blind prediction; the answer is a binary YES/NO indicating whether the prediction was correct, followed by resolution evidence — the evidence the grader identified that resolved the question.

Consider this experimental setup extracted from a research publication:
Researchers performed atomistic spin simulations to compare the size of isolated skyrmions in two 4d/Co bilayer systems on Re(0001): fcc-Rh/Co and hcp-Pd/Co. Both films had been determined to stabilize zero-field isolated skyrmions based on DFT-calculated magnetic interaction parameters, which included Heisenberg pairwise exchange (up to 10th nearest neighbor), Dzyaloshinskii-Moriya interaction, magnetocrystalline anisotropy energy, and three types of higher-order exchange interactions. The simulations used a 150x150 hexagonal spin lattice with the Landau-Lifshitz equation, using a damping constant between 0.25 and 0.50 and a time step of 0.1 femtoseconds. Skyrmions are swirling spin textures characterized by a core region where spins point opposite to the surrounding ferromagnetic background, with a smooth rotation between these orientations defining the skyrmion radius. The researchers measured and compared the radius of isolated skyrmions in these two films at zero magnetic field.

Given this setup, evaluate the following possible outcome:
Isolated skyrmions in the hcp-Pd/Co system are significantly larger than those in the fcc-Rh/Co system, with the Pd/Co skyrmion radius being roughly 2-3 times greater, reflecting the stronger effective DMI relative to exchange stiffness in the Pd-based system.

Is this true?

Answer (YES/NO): YES